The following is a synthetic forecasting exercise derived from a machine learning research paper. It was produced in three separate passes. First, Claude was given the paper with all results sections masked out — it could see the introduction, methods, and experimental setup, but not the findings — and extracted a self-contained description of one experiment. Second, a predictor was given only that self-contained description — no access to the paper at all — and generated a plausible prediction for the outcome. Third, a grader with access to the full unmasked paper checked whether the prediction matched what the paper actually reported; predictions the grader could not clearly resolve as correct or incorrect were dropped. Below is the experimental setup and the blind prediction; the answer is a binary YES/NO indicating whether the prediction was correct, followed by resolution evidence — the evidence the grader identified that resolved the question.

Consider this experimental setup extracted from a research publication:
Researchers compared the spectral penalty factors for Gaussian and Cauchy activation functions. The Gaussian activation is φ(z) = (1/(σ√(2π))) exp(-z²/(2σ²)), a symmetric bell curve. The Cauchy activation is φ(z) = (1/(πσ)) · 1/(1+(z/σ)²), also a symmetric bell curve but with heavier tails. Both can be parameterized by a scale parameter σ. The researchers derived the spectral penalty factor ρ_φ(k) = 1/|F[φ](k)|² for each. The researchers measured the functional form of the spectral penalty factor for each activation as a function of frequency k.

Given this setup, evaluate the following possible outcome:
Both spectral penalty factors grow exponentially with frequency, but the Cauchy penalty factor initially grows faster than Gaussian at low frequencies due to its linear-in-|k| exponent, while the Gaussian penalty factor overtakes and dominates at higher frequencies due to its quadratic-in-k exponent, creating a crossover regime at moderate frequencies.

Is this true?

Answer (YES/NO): YES